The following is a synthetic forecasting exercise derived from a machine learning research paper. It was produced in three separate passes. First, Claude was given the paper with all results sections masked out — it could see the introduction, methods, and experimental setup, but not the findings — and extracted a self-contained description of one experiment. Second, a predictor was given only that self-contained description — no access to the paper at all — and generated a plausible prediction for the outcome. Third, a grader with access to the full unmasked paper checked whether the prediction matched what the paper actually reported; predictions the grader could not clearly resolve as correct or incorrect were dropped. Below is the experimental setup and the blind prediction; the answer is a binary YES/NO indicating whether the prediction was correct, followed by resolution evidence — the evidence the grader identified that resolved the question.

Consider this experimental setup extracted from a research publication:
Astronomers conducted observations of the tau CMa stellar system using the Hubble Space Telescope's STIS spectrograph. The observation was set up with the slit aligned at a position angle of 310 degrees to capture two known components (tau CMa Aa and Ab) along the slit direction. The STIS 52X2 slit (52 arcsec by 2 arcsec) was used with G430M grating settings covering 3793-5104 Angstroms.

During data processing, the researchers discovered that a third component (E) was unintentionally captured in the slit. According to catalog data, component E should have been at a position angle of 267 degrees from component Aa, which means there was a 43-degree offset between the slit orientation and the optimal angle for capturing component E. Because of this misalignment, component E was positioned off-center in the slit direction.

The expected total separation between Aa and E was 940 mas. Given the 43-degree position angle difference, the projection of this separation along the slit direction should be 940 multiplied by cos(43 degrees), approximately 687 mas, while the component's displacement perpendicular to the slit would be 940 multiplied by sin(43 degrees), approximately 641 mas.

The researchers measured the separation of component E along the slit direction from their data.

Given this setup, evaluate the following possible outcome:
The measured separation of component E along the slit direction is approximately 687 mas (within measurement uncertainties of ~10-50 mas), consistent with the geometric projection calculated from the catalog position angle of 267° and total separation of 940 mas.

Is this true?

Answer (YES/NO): YES